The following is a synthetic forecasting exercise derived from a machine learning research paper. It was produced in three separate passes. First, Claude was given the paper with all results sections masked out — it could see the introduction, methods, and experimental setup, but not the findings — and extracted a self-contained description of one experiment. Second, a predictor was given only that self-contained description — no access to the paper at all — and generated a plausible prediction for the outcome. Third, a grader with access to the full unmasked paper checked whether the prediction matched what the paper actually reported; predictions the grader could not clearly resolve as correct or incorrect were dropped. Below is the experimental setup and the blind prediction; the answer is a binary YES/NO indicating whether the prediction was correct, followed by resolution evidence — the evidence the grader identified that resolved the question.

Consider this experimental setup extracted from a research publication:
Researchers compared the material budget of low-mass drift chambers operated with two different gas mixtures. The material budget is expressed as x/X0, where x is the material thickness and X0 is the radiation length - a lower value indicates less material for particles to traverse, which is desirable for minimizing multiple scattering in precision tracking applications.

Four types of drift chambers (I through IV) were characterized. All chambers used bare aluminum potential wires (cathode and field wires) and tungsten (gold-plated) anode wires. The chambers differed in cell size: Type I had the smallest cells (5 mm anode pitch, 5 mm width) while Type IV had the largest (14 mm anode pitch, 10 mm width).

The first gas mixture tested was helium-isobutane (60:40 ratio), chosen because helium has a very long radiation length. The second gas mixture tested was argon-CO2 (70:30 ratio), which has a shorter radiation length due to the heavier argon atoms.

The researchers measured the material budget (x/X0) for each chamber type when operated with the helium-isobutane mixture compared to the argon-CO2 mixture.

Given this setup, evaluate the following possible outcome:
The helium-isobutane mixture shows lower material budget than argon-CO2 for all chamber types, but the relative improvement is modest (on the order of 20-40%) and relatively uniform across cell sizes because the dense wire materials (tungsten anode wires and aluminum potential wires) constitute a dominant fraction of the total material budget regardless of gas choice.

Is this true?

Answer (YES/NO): NO